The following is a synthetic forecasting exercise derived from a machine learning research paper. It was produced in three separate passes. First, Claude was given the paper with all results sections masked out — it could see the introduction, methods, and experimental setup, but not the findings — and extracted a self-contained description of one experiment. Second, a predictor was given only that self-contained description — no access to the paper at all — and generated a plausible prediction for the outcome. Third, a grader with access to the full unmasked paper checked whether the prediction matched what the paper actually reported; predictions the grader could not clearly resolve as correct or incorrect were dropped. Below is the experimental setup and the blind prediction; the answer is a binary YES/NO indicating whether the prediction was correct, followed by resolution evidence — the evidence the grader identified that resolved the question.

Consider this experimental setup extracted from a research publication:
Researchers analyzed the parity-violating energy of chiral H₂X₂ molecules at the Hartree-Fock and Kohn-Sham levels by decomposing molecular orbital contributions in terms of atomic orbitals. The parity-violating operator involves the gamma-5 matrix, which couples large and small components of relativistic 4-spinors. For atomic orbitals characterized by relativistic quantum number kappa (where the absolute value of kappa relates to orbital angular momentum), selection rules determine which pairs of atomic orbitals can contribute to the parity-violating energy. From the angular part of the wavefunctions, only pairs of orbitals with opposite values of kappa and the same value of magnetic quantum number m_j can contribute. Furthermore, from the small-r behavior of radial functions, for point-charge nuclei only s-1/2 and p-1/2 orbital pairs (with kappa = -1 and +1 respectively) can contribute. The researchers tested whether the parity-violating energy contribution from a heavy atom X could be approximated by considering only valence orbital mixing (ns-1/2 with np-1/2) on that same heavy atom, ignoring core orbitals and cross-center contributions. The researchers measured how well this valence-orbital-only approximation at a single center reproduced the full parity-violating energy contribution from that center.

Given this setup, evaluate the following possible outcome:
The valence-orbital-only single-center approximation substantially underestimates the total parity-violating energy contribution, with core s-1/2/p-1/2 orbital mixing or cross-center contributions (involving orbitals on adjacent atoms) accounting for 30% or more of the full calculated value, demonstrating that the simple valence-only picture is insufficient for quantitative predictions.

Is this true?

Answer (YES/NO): NO